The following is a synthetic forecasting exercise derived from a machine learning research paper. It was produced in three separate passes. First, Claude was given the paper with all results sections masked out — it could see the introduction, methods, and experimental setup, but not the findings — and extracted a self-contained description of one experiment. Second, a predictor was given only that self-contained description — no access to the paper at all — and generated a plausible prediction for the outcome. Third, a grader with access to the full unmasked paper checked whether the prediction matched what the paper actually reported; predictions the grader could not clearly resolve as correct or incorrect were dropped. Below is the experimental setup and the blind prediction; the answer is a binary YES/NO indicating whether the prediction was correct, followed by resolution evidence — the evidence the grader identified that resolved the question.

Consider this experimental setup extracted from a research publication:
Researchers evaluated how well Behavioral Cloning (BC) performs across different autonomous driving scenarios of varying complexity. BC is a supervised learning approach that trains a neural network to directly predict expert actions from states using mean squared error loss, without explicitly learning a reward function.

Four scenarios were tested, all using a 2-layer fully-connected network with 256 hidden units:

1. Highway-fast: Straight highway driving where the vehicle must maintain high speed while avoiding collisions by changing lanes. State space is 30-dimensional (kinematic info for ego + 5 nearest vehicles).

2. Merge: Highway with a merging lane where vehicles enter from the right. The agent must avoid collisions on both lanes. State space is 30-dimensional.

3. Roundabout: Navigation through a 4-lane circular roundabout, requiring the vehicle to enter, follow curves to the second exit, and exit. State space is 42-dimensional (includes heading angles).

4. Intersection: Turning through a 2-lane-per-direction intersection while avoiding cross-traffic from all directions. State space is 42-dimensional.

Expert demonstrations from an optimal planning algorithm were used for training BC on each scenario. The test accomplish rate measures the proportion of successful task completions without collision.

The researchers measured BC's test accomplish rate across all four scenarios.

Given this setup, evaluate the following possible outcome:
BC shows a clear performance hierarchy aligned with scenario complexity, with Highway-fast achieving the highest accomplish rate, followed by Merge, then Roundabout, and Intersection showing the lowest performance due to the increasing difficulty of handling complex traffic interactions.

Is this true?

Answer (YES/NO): NO